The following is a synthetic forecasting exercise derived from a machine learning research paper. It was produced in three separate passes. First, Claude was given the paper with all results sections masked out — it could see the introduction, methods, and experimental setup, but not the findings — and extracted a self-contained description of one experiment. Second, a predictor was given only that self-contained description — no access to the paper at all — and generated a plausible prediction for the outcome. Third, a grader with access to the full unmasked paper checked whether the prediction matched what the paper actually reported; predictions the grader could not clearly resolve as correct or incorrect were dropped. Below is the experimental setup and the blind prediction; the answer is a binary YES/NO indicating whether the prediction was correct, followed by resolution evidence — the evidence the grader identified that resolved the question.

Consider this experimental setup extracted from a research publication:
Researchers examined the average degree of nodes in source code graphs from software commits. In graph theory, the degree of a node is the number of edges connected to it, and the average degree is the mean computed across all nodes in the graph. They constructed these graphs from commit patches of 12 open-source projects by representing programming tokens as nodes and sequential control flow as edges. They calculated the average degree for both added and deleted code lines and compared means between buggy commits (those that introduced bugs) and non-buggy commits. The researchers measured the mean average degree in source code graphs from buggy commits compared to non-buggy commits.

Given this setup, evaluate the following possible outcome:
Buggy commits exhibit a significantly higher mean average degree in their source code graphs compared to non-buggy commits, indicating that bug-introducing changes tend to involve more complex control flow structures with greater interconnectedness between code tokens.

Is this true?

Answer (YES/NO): YES